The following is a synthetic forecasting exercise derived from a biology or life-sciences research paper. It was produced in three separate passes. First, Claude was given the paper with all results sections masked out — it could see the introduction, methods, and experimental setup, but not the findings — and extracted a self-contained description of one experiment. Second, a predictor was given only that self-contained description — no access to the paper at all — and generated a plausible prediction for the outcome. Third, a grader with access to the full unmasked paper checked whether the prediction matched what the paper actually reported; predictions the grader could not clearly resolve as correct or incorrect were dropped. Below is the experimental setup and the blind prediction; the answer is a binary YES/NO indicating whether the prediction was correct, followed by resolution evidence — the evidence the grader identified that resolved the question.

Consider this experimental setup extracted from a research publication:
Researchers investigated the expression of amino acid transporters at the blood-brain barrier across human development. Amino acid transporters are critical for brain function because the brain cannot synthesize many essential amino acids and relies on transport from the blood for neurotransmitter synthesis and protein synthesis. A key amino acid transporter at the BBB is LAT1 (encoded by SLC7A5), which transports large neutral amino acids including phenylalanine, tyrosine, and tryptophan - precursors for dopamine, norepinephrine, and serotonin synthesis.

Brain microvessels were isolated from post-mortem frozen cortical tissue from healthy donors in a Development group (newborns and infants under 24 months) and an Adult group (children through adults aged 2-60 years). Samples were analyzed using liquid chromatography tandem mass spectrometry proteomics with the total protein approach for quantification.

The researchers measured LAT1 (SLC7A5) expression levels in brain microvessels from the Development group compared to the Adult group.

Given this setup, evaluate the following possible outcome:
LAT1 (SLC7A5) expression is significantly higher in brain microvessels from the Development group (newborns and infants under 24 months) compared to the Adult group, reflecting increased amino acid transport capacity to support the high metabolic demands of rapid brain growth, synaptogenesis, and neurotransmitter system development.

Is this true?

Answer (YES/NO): NO